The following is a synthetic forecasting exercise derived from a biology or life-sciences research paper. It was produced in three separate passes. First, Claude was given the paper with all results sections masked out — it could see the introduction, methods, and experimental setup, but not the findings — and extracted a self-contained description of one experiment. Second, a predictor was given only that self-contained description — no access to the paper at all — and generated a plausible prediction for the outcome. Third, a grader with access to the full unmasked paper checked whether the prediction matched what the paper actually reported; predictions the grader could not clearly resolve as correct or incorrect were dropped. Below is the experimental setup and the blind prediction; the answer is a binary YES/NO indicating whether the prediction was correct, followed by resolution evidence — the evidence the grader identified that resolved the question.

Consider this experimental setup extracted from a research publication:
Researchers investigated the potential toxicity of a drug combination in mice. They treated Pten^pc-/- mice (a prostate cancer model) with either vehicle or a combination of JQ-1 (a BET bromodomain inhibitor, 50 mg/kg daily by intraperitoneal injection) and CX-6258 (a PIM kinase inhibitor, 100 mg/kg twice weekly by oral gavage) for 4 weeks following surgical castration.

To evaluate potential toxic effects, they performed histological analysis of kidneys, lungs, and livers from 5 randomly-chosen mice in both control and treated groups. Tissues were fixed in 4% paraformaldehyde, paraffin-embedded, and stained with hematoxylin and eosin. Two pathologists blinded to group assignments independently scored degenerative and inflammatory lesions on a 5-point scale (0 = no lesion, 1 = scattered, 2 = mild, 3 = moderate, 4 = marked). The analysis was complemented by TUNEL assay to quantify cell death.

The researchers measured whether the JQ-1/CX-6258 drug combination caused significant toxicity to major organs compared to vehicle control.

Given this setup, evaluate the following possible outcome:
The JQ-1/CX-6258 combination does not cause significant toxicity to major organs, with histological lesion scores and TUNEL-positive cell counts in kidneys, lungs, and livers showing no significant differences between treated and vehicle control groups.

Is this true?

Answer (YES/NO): YES